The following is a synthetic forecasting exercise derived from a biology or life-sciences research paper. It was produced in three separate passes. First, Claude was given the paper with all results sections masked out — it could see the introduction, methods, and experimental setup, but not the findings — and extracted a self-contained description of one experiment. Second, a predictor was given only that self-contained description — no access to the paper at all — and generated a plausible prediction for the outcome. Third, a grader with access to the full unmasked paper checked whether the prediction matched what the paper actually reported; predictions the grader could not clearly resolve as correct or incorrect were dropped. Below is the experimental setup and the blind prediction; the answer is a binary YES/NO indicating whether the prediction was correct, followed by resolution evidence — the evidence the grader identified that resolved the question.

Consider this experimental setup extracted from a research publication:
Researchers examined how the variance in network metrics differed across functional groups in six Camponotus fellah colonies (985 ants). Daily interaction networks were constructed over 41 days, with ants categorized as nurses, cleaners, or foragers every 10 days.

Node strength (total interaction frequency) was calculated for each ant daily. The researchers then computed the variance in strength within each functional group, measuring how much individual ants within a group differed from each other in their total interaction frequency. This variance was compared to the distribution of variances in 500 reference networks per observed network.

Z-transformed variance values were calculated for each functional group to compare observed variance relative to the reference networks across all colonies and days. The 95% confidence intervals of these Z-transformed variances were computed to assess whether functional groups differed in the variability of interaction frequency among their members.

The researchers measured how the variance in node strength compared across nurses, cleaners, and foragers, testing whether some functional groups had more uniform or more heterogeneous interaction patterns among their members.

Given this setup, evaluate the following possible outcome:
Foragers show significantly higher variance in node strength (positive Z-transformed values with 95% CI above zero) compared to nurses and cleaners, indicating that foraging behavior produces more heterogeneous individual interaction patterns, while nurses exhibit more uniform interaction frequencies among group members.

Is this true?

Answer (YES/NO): NO